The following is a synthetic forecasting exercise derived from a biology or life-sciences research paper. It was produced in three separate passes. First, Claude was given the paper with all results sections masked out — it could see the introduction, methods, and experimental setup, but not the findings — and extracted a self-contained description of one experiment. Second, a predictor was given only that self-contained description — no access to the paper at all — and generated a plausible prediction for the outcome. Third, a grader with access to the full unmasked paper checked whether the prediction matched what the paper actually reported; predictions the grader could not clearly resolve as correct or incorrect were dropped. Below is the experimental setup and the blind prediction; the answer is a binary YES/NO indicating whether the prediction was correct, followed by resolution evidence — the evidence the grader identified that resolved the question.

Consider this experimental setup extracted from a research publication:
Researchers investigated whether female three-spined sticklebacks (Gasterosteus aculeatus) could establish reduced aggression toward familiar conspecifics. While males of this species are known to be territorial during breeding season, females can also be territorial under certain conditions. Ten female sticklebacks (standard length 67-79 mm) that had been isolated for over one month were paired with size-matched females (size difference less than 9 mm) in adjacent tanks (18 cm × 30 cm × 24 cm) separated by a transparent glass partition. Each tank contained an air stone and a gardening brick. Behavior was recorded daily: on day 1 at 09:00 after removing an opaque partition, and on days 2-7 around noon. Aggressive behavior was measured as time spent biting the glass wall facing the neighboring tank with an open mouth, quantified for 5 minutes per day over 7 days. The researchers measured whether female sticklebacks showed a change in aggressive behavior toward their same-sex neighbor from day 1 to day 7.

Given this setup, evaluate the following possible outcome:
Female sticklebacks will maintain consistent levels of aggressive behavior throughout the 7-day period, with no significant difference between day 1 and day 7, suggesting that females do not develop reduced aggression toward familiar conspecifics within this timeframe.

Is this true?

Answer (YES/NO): NO